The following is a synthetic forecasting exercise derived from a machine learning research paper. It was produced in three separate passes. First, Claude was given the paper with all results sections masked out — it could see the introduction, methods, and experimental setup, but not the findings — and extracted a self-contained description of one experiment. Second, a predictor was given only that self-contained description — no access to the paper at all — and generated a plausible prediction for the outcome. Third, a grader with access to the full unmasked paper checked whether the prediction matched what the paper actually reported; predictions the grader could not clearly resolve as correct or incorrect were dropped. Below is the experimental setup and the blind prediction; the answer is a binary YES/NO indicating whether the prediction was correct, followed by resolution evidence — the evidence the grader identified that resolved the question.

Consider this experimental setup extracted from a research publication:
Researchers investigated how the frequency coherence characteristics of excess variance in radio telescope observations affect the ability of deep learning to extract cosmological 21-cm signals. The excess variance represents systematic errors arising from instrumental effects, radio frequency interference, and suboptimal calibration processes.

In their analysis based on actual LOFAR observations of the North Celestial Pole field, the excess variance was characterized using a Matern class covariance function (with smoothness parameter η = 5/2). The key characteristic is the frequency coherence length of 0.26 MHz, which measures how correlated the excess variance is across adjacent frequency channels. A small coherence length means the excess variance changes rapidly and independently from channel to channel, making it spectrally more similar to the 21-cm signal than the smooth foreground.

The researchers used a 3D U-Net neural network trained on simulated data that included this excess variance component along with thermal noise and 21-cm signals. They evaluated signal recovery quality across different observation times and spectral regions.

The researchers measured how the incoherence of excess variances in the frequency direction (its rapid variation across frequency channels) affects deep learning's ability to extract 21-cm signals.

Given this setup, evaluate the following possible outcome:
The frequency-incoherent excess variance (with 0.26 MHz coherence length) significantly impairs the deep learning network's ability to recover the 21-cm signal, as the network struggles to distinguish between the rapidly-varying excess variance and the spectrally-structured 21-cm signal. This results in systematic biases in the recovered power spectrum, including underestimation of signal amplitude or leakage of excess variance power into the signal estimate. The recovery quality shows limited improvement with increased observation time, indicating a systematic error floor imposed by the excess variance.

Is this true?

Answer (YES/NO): NO